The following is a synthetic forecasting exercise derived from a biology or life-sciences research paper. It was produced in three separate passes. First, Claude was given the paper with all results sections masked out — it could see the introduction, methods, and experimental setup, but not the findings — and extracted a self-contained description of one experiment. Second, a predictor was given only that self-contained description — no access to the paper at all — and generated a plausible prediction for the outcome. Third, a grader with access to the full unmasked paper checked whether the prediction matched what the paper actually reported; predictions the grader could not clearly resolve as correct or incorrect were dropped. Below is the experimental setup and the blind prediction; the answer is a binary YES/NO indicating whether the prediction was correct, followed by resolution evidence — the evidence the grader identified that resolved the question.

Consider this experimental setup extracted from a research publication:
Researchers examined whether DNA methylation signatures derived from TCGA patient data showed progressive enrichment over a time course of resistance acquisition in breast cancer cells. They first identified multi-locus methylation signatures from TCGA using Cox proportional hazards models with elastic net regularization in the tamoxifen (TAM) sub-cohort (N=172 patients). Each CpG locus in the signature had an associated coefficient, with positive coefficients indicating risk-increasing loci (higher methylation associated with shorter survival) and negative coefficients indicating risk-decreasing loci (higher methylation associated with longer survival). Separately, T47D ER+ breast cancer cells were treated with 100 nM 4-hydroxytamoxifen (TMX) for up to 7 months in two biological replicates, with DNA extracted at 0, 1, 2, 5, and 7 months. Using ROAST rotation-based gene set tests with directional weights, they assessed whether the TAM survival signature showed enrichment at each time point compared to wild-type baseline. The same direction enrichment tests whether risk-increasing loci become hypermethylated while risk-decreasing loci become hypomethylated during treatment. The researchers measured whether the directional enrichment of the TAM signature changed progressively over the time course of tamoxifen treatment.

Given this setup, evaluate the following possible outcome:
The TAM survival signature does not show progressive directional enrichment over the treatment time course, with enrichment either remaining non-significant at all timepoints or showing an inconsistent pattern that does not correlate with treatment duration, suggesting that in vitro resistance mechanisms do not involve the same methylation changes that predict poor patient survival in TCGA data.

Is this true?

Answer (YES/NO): YES